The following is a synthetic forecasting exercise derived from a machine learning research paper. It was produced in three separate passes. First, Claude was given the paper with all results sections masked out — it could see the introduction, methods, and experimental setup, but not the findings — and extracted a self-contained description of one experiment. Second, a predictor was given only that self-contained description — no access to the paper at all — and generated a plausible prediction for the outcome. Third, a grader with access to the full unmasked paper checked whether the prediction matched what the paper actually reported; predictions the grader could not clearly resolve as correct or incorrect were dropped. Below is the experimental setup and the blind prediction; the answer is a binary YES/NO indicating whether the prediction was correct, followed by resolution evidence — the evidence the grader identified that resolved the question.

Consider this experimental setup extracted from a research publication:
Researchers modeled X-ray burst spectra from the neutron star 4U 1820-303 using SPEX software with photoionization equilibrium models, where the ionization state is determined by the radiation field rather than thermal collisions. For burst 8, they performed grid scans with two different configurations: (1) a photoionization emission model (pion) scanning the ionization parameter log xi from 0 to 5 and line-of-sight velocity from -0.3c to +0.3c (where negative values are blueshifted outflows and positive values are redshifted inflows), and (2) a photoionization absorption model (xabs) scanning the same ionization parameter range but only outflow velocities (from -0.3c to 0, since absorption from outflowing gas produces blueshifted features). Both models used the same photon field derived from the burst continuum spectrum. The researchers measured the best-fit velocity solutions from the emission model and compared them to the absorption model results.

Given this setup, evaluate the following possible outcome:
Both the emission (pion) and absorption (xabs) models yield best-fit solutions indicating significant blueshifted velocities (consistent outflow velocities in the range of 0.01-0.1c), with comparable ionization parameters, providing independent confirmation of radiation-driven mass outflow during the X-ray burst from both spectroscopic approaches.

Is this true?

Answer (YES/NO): NO